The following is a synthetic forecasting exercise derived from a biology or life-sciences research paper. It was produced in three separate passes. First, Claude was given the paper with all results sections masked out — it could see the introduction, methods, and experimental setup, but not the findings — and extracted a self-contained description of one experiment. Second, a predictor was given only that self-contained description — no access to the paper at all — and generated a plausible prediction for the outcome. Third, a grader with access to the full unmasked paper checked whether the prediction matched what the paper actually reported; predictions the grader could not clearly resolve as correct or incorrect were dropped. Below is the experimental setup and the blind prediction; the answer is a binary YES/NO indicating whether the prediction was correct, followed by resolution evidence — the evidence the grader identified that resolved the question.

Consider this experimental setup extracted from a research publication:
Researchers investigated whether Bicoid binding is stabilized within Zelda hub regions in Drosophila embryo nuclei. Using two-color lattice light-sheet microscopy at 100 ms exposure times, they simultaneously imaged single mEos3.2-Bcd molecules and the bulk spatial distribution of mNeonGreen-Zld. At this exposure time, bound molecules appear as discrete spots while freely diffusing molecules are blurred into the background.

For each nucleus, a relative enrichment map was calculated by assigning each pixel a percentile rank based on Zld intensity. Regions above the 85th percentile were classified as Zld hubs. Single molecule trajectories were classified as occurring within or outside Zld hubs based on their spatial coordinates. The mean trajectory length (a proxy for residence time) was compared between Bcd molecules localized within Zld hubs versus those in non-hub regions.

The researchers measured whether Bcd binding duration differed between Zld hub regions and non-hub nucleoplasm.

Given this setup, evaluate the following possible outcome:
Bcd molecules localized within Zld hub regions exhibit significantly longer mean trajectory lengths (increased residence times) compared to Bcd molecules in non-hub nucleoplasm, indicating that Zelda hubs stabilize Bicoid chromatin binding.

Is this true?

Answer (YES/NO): NO